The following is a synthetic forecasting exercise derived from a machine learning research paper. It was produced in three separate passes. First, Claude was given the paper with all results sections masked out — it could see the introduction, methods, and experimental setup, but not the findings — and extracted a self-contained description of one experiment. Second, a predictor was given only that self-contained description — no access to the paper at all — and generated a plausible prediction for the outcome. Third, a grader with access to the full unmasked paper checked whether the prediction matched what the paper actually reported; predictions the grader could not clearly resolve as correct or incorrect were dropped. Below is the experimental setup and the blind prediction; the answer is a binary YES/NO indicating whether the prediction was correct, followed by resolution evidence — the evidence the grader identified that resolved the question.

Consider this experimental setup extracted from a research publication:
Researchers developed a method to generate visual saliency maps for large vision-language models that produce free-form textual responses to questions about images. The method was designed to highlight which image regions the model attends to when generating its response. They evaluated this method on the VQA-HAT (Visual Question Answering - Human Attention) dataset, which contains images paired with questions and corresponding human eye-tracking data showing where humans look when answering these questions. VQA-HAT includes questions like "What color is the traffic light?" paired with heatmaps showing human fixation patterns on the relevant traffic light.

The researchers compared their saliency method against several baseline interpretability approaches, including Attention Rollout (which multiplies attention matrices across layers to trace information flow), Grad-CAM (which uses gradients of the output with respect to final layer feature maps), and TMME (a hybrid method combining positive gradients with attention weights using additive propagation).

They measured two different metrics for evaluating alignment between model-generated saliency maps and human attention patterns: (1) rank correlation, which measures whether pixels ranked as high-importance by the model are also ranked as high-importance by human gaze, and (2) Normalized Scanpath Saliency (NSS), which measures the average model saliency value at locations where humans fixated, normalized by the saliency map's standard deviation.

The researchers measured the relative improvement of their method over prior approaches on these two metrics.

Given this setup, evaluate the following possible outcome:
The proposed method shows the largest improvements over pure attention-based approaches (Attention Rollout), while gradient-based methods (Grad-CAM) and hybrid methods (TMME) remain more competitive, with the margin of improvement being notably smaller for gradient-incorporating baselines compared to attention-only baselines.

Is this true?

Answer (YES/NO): NO